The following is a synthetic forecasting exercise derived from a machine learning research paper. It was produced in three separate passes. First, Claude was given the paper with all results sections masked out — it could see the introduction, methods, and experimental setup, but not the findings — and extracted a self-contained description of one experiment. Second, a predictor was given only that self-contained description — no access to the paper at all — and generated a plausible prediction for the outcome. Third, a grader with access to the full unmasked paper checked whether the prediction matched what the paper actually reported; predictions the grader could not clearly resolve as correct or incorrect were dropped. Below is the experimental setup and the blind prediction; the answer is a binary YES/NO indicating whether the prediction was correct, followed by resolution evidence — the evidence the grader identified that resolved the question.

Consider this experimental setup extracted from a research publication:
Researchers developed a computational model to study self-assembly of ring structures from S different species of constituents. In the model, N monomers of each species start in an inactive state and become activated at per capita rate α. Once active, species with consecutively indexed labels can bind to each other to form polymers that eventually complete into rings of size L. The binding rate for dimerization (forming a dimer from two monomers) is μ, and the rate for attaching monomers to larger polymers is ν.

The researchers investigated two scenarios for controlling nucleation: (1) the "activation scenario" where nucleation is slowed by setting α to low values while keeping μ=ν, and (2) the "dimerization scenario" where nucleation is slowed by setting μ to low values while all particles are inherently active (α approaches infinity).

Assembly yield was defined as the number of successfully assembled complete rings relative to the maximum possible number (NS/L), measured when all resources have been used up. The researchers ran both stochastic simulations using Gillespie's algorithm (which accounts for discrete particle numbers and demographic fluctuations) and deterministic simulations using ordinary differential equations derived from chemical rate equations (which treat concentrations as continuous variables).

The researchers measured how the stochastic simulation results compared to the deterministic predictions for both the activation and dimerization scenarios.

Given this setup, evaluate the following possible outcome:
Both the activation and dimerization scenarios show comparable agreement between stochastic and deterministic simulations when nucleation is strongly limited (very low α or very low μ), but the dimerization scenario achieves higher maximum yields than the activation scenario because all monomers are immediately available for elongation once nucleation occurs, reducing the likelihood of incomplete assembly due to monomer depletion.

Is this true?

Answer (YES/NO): NO